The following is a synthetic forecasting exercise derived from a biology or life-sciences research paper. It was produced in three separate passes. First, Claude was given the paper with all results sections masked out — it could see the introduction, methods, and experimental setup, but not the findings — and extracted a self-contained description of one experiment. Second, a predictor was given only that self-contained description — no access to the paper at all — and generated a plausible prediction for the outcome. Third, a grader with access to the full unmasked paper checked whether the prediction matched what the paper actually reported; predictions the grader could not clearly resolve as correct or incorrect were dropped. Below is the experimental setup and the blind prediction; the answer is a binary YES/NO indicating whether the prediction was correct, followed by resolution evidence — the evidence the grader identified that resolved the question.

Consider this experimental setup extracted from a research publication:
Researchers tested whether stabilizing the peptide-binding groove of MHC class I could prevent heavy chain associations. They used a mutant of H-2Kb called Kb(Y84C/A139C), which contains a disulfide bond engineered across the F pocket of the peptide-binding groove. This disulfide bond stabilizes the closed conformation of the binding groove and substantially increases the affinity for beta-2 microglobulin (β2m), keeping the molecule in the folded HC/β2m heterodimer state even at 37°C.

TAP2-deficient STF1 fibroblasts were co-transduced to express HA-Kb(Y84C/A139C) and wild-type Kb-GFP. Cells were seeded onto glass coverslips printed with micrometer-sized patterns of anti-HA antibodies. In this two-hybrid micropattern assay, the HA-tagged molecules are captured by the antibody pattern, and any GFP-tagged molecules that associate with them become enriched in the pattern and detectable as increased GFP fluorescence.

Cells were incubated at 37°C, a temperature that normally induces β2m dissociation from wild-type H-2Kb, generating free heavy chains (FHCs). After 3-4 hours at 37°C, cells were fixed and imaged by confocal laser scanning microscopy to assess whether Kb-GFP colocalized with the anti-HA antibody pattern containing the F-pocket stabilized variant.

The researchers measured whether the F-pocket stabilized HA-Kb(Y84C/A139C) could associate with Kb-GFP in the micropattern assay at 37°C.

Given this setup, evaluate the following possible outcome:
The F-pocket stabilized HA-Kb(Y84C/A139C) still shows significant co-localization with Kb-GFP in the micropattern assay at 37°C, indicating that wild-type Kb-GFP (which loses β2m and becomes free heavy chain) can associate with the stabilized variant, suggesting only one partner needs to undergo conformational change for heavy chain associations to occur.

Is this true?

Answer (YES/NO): NO